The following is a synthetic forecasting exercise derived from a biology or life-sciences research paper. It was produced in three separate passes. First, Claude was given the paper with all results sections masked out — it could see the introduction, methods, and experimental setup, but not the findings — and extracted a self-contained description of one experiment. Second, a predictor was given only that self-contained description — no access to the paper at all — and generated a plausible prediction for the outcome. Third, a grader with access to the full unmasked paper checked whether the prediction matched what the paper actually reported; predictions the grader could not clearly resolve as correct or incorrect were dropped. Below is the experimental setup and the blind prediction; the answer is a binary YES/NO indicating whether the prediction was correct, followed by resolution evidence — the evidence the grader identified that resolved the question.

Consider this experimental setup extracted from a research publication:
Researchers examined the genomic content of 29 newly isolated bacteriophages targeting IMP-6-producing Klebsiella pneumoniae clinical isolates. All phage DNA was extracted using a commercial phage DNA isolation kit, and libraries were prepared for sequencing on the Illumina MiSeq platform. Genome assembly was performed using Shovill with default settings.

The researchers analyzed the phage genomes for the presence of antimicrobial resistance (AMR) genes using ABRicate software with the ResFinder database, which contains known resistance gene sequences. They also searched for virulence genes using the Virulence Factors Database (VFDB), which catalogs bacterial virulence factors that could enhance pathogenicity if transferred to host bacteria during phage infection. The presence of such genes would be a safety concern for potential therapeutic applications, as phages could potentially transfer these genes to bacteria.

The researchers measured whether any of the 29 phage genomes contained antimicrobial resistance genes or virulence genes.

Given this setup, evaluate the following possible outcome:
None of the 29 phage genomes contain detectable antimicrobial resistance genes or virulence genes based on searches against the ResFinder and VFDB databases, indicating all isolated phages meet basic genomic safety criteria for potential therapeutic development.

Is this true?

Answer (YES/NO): YES